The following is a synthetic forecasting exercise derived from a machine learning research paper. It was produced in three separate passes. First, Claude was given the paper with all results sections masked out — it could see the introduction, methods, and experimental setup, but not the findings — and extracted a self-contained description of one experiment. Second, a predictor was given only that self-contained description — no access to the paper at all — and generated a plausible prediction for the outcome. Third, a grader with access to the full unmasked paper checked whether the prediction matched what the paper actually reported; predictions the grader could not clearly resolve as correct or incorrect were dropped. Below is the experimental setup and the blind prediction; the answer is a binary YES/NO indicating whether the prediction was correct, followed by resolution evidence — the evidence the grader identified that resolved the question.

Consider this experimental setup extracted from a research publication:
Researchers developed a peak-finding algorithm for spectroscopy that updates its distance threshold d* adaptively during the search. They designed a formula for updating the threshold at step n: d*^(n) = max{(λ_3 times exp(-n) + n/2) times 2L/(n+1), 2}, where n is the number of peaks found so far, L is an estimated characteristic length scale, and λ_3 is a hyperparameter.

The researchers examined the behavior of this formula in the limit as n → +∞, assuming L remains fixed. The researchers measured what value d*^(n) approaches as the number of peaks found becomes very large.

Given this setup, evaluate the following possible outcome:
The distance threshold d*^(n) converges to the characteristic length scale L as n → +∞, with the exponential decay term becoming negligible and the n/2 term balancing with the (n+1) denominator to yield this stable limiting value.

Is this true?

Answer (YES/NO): NO